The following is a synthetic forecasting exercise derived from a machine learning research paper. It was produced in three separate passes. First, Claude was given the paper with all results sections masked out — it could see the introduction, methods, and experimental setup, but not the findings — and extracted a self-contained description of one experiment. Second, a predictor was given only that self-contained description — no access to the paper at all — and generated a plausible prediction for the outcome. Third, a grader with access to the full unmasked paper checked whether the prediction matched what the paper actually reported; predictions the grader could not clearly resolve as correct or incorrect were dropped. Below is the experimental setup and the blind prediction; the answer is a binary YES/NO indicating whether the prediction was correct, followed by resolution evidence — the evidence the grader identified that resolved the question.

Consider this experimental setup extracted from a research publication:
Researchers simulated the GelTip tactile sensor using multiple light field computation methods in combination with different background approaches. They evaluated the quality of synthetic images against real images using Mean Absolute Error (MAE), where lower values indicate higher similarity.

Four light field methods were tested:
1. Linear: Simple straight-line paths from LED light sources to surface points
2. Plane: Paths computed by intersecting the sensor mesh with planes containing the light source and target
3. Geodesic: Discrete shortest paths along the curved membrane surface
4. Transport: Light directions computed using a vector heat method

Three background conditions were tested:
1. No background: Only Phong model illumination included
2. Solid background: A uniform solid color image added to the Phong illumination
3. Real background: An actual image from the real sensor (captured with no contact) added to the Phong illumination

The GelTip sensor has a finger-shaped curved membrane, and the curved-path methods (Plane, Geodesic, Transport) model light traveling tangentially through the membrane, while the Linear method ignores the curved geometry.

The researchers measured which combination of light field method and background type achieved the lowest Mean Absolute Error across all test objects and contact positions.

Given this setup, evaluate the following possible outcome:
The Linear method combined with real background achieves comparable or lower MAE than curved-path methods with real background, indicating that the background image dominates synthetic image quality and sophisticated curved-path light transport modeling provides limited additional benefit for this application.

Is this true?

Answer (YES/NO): NO